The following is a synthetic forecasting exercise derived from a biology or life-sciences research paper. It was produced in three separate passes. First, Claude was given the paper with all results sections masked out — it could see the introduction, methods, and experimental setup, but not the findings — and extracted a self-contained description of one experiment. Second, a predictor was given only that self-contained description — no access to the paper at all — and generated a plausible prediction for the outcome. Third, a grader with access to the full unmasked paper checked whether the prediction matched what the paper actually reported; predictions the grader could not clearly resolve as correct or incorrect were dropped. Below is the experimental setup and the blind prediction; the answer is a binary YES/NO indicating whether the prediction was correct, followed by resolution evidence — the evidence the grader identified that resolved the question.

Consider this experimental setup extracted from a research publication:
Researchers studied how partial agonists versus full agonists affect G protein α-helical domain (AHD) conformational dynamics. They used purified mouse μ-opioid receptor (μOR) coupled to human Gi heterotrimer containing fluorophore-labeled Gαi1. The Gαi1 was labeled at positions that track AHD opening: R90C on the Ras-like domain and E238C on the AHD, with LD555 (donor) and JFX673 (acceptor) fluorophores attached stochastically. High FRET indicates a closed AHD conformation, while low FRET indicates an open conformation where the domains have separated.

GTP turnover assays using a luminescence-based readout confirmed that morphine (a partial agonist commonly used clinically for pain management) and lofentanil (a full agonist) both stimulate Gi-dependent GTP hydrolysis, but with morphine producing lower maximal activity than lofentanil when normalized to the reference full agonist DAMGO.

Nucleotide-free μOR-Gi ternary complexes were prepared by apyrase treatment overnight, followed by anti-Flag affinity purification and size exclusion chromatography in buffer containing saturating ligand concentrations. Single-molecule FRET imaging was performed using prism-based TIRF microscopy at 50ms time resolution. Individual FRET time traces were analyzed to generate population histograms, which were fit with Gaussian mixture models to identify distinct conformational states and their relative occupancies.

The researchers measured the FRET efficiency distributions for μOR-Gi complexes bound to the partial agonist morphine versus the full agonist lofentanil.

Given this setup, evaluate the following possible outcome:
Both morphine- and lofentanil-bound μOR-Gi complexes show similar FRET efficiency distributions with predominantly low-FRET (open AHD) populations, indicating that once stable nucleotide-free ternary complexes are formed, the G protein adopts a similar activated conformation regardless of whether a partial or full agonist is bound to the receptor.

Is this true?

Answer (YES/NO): NO